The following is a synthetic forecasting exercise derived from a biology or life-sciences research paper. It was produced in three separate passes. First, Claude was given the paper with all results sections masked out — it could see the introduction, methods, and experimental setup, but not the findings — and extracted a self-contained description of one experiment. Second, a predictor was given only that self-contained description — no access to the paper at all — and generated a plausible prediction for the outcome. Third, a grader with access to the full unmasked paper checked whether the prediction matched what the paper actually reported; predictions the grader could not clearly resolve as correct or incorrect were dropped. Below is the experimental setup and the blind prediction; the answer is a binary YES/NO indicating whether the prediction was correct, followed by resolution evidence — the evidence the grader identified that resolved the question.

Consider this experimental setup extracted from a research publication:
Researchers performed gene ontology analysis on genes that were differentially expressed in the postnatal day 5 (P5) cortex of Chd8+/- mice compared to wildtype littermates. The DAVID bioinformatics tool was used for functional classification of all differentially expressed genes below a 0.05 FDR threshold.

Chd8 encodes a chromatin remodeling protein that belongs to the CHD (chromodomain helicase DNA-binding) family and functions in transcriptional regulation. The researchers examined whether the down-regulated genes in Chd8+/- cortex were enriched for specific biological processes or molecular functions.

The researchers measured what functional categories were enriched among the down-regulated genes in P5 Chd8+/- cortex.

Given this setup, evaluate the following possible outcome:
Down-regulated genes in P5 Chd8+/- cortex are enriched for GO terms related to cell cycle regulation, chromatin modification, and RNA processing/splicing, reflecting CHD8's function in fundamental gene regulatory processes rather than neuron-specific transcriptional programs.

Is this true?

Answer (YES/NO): NO